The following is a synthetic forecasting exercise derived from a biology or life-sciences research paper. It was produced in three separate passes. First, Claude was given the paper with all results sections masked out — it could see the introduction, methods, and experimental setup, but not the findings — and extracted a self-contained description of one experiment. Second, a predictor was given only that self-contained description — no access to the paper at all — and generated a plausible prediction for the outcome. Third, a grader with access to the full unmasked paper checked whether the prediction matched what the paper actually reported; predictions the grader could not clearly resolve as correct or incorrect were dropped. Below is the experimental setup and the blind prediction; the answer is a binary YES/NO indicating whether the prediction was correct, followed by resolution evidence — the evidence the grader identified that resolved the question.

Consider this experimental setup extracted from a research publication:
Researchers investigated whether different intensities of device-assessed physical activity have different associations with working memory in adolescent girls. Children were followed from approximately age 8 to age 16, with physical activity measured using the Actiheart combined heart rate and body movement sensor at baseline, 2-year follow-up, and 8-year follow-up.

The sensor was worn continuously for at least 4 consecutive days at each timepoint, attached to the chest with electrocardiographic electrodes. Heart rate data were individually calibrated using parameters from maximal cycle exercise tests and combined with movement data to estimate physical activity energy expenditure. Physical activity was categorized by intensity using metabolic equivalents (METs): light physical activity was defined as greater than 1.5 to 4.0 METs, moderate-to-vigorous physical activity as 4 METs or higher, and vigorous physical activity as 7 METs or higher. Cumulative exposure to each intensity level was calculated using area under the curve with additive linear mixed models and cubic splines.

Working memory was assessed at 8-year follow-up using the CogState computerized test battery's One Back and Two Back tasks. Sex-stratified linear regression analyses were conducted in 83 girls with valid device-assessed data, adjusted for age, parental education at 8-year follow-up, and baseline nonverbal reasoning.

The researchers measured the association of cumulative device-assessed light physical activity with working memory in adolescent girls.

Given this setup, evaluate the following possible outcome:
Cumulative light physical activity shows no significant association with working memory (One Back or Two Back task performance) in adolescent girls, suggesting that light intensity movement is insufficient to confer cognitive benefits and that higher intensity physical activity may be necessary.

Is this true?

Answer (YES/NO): NO